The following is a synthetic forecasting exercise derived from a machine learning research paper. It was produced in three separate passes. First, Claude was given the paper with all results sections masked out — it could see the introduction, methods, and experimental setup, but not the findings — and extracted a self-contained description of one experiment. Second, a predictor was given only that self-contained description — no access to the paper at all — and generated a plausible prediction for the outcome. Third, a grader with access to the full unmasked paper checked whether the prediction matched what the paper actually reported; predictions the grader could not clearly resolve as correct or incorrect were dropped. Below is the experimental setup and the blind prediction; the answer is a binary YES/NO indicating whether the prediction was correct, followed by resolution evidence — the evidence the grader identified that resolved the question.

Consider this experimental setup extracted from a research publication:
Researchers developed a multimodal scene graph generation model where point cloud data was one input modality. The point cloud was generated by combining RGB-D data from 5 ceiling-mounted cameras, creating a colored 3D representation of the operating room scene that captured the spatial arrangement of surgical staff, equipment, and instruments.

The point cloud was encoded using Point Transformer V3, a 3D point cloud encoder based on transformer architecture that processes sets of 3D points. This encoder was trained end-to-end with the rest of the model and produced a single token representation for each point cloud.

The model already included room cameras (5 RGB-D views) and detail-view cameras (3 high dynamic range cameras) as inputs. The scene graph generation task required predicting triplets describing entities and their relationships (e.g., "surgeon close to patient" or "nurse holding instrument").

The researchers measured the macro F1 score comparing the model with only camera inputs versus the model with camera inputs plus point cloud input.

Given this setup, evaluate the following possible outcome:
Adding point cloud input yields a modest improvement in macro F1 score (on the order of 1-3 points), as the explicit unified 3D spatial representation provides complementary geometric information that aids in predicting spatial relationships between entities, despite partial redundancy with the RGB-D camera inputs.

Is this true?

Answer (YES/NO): YES